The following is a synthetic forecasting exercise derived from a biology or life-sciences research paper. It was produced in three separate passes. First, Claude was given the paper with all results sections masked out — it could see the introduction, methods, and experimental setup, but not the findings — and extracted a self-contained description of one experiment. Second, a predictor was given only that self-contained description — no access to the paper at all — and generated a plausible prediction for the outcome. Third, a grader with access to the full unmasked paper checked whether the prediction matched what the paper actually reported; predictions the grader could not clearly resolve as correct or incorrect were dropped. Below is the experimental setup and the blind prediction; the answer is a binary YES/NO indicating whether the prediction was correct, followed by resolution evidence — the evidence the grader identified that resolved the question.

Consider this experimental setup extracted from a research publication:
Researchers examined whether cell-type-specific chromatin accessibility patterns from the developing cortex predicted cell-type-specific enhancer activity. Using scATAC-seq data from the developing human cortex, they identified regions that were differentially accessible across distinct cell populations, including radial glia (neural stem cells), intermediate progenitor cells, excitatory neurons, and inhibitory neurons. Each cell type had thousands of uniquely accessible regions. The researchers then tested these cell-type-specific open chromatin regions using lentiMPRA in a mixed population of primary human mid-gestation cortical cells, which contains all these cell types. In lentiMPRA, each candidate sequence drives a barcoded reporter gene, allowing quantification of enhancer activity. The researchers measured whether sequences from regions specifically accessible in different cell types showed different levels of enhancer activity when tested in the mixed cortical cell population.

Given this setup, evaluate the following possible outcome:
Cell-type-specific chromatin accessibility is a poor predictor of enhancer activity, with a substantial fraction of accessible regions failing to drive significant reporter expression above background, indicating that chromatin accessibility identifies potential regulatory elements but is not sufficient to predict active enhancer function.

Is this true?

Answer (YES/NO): NO